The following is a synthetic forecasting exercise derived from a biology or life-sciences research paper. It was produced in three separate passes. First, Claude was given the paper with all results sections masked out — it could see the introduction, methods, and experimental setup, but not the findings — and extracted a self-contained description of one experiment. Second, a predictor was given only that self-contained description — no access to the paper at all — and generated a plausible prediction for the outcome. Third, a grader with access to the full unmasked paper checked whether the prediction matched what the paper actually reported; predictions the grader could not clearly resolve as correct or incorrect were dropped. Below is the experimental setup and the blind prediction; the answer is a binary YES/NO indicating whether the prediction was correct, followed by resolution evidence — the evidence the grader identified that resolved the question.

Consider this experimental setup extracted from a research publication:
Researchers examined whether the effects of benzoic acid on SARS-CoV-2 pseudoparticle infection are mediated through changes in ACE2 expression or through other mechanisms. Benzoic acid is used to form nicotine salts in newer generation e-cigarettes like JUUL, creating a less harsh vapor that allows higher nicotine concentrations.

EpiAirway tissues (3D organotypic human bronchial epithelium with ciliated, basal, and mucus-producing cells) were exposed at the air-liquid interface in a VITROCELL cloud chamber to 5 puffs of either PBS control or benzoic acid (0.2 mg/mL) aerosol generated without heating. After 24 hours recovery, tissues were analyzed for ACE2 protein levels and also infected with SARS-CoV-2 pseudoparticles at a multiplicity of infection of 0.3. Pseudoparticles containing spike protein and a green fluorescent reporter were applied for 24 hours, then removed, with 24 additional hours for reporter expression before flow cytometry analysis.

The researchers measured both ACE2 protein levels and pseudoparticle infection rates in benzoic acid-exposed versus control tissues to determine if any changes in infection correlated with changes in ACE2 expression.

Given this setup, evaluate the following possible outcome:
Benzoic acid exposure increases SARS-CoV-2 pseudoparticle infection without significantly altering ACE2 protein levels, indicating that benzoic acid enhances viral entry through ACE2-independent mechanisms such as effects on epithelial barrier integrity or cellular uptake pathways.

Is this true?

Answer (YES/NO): NO